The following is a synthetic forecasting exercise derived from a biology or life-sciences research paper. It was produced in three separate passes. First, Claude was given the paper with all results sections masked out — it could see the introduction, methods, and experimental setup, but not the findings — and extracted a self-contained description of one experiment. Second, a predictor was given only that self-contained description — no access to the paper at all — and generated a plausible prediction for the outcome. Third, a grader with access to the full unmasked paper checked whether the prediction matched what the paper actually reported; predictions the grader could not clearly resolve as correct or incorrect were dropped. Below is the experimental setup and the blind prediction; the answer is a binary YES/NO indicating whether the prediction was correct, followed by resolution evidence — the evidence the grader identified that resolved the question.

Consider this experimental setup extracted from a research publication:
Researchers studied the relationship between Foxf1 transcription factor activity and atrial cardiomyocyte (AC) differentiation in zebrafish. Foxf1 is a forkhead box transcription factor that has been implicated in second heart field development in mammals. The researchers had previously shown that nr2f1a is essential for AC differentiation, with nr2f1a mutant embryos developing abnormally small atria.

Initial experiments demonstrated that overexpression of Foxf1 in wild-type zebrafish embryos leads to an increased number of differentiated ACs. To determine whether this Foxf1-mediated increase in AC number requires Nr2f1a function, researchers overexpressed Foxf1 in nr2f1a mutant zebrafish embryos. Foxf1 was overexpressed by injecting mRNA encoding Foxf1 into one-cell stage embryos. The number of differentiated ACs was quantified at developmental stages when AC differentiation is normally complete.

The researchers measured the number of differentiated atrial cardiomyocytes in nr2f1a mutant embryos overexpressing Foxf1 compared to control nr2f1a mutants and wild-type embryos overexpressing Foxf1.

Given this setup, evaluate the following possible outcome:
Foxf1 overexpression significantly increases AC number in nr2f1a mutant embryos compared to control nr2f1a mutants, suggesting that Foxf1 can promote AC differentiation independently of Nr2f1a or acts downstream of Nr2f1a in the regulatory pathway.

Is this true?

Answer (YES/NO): NO